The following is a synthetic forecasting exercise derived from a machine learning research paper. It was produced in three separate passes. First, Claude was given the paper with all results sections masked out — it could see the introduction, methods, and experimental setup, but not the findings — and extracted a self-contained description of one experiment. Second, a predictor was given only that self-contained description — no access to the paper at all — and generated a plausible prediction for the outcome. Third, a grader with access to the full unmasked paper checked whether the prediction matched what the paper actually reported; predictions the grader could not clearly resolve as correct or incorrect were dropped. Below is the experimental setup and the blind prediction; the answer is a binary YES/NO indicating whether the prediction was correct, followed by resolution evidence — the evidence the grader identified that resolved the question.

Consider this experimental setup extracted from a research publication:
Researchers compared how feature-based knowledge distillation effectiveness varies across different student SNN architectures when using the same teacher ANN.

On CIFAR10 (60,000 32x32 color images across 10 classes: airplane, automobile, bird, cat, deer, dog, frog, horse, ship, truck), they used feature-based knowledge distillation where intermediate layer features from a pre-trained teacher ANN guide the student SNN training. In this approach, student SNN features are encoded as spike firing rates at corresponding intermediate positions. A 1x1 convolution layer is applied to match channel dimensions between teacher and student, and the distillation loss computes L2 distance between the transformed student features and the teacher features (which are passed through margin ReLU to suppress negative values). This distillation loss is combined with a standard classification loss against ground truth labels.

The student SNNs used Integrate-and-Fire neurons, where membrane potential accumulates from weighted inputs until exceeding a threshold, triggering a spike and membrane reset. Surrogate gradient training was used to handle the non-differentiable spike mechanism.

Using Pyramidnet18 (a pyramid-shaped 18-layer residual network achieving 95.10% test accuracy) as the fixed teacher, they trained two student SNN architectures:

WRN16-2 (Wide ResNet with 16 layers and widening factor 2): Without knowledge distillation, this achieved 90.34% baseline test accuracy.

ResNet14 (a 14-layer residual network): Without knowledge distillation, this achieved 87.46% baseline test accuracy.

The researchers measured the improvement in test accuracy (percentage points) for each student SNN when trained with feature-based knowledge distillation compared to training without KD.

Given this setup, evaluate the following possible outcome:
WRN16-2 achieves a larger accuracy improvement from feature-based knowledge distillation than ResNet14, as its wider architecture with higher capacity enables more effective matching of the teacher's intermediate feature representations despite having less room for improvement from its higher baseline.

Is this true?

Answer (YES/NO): YES